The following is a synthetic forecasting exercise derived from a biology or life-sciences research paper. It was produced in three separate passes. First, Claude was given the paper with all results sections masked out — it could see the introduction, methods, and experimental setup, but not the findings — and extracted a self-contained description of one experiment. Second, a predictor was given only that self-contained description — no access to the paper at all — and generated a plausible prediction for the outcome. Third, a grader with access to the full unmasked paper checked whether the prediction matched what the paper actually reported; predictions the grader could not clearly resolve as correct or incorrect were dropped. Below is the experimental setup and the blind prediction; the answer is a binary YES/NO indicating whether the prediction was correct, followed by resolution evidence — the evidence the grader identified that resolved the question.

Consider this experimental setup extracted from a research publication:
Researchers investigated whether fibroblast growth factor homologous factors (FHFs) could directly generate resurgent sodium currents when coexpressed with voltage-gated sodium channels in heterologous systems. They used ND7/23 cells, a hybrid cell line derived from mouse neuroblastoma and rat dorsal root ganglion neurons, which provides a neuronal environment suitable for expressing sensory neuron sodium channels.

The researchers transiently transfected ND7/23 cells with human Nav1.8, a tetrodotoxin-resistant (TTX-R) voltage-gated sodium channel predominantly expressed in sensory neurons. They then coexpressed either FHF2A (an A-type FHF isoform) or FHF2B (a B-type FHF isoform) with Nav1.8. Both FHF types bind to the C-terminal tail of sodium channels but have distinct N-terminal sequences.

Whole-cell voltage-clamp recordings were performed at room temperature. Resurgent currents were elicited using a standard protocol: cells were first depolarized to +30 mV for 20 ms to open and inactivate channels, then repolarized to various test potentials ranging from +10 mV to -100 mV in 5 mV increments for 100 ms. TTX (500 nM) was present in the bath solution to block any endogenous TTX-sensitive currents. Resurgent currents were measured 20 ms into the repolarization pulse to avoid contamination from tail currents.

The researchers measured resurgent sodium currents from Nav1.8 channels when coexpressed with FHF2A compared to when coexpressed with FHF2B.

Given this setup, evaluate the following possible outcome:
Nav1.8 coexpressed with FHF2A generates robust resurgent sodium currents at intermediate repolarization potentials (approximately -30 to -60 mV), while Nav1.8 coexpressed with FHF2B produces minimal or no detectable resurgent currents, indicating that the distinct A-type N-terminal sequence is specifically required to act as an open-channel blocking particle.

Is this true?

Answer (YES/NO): NO